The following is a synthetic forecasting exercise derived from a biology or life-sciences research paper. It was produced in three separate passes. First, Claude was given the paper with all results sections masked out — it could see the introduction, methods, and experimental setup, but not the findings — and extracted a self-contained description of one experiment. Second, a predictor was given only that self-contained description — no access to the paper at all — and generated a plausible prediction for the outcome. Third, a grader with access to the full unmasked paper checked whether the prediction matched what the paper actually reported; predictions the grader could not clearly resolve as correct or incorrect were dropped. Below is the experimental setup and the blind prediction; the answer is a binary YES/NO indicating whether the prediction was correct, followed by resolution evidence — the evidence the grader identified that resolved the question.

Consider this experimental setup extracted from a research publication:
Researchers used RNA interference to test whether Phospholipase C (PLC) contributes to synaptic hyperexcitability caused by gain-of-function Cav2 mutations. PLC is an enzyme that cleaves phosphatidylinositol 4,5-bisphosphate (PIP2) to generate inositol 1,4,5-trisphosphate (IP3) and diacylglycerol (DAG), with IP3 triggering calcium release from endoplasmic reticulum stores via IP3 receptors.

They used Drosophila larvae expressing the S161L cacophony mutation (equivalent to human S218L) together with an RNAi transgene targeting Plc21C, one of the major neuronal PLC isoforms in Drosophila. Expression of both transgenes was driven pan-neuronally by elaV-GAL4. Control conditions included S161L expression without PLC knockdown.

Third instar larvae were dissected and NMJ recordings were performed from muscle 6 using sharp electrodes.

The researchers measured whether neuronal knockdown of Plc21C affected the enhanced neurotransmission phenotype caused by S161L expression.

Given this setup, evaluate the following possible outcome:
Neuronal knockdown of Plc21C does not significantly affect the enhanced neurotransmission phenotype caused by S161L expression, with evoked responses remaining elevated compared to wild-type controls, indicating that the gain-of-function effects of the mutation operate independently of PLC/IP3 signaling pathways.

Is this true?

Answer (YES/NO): NO